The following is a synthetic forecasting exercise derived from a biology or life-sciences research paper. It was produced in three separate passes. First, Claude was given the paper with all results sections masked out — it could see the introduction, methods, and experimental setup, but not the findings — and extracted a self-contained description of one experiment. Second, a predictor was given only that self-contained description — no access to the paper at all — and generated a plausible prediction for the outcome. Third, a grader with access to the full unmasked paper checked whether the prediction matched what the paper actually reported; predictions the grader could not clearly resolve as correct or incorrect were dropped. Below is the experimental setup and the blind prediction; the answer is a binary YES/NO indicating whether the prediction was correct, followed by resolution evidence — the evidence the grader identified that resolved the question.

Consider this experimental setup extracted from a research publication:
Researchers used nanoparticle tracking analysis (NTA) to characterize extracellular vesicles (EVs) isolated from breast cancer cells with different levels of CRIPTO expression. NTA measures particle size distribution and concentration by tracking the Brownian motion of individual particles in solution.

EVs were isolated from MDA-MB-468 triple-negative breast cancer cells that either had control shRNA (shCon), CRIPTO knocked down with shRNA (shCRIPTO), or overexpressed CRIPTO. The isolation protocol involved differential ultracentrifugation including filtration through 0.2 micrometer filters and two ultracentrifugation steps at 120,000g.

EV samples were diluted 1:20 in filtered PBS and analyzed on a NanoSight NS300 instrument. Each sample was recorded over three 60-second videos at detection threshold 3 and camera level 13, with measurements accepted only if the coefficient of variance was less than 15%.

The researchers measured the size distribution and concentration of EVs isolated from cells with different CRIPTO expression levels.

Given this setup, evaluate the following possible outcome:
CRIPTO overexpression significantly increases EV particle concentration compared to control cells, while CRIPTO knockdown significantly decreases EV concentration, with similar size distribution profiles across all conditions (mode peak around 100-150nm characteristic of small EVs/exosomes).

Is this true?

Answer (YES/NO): NO